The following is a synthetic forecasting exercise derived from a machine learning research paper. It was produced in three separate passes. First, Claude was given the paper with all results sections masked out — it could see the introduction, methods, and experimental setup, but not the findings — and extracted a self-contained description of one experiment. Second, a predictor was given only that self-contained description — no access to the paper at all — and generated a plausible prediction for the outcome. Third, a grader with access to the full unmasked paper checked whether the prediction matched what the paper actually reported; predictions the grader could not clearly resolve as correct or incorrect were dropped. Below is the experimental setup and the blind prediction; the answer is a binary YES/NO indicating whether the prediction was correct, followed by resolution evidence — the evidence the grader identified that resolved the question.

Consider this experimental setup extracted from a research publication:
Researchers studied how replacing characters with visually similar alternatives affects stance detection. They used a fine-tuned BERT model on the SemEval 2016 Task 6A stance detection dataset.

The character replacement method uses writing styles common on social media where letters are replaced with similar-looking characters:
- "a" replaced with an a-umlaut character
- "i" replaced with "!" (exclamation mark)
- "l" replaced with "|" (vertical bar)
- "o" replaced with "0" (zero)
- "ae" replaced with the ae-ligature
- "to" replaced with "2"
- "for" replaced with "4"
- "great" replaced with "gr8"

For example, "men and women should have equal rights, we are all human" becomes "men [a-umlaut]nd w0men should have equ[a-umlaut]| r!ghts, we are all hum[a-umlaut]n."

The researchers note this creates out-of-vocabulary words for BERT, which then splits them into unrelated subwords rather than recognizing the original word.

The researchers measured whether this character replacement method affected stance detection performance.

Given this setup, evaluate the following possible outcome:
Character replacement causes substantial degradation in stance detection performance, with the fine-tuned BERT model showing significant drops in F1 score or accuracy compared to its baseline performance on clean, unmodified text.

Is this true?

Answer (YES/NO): YES